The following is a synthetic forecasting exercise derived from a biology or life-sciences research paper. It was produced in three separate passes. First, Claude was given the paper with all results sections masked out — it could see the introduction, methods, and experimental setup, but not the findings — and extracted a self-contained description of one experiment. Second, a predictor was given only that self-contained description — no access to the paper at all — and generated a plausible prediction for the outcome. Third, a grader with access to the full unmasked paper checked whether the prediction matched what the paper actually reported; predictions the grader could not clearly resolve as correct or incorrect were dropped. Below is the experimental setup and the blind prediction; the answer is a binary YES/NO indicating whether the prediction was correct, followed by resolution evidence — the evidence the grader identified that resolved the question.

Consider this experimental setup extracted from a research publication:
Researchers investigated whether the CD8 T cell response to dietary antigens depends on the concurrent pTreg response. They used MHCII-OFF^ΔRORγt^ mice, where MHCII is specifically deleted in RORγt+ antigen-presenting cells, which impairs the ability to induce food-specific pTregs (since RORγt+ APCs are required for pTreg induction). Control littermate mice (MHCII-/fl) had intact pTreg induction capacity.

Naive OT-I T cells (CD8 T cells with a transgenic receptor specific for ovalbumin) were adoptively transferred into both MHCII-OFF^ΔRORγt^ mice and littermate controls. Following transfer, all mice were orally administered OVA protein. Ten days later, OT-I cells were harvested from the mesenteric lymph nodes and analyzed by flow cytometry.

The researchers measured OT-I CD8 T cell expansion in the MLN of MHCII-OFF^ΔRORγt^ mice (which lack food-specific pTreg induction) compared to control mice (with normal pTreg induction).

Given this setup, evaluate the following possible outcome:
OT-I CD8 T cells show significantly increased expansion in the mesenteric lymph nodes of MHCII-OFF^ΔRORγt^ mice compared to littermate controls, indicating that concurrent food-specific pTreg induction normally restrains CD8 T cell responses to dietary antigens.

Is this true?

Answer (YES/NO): YES